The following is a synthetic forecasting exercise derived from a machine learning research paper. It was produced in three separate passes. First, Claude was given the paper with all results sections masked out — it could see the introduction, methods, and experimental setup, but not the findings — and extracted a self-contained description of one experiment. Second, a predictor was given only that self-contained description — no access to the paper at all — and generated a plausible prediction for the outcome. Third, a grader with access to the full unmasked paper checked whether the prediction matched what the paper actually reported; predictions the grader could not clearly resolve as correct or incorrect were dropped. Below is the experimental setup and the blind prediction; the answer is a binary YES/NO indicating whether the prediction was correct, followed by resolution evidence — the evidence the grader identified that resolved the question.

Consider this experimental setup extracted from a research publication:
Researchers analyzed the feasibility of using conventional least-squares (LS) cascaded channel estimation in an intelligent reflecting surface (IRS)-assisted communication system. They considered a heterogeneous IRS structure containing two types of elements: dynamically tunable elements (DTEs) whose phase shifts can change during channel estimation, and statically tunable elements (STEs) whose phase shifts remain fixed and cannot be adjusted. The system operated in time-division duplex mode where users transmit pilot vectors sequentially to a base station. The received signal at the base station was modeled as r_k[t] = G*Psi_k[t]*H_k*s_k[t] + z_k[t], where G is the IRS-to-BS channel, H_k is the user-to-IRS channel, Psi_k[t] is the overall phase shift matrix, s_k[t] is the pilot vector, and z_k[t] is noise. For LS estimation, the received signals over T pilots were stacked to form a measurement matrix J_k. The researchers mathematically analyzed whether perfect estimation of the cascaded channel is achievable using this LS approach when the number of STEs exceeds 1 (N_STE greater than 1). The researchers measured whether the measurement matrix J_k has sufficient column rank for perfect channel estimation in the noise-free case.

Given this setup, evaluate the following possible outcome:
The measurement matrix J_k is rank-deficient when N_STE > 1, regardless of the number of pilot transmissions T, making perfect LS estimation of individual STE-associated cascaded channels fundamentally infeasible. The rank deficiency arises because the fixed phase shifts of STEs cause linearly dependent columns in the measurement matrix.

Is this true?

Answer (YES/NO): YES